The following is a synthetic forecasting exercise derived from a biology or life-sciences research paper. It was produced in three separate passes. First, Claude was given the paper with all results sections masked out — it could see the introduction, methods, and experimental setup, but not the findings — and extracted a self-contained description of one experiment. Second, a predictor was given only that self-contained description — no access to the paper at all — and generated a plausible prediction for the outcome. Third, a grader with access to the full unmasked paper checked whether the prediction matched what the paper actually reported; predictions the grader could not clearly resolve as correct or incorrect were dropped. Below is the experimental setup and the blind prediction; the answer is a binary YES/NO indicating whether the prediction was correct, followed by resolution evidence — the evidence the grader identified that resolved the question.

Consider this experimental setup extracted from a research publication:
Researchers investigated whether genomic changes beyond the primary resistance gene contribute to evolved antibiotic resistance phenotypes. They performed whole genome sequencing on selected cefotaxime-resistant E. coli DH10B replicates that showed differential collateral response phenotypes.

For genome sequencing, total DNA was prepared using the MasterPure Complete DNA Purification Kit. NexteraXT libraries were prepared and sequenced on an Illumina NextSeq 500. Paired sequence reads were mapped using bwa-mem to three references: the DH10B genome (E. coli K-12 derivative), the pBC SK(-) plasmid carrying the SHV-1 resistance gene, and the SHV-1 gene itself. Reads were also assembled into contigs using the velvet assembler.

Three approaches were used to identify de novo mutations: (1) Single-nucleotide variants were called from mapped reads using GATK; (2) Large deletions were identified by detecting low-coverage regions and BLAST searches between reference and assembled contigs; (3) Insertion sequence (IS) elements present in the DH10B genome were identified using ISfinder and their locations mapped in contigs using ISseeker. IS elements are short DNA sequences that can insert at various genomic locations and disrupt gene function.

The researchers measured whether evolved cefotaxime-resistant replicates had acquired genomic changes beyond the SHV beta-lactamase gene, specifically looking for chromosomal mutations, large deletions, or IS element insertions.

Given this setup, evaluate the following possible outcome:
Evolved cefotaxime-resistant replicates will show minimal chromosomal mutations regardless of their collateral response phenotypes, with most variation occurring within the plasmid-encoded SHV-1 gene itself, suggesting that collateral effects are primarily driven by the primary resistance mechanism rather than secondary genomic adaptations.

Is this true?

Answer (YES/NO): NO